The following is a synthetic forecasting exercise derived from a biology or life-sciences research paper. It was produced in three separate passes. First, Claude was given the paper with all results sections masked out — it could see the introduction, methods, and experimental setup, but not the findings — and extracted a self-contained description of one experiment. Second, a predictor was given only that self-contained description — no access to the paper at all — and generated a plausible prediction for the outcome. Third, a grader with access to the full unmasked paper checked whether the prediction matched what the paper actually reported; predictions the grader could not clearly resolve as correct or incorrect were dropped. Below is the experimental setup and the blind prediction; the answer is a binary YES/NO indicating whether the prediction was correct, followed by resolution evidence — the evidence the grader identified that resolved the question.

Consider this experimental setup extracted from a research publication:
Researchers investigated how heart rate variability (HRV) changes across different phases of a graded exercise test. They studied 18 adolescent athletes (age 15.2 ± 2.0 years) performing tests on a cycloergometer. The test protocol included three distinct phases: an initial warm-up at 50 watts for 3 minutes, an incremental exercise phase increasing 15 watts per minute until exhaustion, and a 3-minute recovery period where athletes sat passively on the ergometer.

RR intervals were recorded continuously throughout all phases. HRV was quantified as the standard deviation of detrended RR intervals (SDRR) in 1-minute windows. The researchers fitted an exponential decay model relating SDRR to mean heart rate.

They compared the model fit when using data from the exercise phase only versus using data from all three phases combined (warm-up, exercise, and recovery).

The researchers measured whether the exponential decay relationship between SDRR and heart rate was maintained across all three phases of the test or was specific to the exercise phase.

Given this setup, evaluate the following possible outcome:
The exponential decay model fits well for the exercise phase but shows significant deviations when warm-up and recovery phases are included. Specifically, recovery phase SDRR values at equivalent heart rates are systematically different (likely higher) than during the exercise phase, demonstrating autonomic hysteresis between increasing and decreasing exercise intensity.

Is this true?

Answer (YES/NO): NO